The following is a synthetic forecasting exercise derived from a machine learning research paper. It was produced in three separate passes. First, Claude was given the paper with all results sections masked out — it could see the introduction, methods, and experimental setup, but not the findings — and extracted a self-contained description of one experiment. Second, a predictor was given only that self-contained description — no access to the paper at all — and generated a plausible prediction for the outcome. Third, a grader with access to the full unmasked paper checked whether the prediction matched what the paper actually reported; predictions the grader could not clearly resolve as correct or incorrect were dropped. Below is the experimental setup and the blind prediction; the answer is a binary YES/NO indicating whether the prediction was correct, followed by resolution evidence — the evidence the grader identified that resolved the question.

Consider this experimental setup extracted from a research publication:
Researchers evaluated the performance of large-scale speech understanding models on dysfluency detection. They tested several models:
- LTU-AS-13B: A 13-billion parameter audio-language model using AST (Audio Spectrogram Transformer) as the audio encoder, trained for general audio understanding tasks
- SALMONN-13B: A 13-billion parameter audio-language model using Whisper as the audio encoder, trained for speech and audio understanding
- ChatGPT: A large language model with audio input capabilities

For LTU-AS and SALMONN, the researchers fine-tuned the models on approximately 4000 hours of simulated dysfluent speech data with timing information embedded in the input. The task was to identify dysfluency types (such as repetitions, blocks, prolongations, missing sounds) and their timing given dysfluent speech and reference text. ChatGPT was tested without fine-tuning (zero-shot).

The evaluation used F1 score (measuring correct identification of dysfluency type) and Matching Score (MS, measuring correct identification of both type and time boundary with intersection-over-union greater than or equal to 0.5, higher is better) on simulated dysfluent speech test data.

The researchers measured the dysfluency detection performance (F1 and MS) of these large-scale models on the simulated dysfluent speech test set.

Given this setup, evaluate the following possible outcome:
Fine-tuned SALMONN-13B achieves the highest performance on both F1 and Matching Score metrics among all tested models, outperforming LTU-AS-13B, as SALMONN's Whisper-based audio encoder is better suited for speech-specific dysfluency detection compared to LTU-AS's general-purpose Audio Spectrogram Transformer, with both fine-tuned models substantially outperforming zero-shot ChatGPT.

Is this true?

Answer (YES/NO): NO